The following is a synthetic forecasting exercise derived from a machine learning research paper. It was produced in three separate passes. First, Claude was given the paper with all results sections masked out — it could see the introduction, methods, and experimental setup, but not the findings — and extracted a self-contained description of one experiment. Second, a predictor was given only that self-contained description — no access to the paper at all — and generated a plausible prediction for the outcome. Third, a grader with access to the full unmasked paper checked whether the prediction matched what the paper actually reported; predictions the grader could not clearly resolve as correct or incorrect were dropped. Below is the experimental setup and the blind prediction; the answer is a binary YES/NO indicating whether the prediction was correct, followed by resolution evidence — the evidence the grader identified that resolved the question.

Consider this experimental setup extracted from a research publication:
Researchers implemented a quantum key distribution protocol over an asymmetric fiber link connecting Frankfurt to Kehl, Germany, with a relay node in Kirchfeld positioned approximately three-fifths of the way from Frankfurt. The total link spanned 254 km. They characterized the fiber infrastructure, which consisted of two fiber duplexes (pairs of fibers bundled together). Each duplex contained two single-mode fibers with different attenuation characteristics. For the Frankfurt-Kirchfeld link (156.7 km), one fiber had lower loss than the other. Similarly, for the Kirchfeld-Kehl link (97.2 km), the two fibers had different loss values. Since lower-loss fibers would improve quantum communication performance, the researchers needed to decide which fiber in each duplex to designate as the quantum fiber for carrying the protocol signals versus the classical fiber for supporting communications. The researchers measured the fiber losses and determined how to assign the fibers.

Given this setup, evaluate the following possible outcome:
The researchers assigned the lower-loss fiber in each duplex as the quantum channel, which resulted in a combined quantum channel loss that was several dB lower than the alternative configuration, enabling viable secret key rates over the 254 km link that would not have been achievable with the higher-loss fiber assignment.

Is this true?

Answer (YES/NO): NO